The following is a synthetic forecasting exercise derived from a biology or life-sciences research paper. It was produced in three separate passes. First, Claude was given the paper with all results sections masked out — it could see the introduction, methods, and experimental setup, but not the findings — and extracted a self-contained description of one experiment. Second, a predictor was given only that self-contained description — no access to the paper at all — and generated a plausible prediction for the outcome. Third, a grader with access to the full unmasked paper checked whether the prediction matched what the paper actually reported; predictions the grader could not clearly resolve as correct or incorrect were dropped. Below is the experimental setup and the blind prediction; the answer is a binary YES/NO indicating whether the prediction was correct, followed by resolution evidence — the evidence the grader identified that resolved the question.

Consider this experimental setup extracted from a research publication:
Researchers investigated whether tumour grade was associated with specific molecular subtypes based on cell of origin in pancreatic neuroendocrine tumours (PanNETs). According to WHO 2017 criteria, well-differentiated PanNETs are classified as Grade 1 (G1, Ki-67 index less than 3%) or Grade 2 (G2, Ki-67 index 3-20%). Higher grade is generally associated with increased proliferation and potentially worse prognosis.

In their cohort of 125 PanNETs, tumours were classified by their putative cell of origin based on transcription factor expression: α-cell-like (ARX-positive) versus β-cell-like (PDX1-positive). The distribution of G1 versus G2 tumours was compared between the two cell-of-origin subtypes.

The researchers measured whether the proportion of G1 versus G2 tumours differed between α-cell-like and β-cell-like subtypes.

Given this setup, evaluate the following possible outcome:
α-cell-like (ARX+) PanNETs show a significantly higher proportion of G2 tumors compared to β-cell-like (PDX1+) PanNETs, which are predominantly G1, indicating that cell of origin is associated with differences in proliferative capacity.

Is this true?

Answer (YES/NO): NO